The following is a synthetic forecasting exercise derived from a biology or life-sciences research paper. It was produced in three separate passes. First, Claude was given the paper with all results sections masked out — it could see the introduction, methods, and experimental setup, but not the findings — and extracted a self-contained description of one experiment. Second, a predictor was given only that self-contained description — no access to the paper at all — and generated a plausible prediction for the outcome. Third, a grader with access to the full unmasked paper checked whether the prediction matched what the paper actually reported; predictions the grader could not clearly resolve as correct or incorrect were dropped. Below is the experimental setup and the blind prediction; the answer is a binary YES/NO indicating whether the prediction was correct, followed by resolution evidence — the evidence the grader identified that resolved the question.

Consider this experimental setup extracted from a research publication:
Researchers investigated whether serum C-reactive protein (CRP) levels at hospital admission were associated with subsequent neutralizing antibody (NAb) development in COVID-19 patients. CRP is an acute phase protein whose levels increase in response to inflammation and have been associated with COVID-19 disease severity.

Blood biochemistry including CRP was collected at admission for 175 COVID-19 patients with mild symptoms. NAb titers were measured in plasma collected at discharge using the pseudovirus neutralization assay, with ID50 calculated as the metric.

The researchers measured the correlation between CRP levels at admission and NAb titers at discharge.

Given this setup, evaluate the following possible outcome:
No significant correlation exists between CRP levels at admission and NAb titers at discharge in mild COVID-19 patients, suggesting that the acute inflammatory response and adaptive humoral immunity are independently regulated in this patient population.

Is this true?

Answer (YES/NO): NO